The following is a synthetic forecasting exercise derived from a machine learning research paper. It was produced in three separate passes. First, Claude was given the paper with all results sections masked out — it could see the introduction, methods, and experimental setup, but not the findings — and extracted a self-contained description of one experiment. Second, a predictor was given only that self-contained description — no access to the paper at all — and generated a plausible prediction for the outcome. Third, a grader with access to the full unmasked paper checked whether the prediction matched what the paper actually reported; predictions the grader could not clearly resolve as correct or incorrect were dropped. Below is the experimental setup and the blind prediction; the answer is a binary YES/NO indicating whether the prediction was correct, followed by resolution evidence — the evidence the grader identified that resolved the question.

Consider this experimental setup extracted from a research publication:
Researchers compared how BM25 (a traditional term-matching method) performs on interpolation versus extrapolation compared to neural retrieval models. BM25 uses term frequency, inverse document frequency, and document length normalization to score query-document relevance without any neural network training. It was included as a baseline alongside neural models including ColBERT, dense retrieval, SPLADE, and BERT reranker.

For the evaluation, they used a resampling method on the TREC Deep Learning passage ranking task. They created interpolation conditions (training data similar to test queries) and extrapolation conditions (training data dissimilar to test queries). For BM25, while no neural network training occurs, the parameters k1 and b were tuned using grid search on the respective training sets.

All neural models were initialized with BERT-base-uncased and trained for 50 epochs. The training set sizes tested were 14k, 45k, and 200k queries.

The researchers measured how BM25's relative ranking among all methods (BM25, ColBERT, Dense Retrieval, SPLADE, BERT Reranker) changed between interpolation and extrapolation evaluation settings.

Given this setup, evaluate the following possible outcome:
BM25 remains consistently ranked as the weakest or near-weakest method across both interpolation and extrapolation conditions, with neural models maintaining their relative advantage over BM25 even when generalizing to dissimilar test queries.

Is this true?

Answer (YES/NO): NO